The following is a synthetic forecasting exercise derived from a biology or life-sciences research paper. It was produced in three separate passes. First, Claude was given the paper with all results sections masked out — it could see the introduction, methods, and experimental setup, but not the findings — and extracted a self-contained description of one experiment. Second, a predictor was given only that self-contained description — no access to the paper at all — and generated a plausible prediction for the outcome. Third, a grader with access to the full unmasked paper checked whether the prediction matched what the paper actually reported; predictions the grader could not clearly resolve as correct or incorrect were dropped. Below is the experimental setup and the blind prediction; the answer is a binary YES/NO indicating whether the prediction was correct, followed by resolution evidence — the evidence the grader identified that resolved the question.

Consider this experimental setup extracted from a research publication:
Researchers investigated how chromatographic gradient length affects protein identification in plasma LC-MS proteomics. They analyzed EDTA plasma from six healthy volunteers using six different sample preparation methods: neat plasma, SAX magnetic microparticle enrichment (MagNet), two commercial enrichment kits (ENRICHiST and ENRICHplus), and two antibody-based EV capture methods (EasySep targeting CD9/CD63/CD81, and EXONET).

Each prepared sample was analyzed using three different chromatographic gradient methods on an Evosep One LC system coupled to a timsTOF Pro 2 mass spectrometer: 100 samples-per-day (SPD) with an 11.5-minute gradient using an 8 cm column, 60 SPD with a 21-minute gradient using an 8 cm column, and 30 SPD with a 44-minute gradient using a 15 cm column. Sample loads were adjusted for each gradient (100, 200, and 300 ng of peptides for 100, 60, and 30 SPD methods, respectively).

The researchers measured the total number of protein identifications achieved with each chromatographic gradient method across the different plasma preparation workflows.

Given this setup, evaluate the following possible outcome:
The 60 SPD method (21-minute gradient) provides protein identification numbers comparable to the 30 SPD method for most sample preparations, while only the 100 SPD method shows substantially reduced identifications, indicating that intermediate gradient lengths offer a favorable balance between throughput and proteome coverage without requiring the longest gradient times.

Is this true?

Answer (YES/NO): NO